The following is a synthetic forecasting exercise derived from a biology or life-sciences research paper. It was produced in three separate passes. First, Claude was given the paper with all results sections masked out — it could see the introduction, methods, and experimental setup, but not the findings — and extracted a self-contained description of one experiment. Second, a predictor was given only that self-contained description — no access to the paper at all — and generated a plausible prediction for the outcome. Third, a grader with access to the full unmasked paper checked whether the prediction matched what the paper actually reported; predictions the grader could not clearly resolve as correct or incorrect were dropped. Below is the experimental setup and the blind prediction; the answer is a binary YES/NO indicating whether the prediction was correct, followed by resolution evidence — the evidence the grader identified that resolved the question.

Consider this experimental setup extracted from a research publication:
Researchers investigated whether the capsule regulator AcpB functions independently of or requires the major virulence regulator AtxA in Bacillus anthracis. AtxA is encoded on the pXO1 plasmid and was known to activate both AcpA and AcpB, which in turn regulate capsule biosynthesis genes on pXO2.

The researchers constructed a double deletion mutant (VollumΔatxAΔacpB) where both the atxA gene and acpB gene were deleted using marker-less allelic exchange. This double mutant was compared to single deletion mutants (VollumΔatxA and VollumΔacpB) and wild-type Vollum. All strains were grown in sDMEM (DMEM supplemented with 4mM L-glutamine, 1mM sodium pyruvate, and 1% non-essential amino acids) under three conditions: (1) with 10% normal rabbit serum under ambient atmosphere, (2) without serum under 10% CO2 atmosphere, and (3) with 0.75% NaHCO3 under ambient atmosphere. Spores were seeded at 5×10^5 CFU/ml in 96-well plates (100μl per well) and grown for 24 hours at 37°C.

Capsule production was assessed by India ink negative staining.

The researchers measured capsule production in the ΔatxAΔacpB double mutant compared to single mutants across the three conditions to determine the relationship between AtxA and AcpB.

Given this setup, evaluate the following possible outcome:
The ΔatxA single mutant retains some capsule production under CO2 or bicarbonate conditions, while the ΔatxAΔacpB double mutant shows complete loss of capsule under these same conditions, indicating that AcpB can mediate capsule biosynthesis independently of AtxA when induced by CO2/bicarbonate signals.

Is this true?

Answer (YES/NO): NO